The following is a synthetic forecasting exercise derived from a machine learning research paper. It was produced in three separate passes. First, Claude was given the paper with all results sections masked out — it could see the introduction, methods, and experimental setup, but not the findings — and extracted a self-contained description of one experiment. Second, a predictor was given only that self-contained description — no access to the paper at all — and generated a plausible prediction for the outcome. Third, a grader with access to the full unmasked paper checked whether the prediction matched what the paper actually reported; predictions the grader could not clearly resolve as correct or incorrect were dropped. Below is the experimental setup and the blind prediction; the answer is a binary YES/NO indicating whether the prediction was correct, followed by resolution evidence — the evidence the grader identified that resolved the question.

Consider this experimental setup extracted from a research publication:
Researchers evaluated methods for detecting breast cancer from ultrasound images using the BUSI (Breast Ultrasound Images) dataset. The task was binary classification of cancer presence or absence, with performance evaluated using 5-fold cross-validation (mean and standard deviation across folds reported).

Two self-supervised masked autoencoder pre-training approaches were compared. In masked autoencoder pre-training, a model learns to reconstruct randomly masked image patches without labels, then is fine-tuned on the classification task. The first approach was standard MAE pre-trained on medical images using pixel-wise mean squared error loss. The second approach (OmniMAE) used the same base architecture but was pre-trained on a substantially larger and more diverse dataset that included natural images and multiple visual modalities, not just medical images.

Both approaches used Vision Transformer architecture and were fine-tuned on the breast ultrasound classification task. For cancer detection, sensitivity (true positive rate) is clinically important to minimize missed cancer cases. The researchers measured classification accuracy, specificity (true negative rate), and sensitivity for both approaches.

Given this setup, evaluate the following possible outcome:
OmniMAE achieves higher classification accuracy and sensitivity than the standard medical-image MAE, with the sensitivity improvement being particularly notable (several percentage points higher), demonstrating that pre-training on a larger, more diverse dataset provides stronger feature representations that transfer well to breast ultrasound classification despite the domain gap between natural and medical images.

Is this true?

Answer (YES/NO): NO